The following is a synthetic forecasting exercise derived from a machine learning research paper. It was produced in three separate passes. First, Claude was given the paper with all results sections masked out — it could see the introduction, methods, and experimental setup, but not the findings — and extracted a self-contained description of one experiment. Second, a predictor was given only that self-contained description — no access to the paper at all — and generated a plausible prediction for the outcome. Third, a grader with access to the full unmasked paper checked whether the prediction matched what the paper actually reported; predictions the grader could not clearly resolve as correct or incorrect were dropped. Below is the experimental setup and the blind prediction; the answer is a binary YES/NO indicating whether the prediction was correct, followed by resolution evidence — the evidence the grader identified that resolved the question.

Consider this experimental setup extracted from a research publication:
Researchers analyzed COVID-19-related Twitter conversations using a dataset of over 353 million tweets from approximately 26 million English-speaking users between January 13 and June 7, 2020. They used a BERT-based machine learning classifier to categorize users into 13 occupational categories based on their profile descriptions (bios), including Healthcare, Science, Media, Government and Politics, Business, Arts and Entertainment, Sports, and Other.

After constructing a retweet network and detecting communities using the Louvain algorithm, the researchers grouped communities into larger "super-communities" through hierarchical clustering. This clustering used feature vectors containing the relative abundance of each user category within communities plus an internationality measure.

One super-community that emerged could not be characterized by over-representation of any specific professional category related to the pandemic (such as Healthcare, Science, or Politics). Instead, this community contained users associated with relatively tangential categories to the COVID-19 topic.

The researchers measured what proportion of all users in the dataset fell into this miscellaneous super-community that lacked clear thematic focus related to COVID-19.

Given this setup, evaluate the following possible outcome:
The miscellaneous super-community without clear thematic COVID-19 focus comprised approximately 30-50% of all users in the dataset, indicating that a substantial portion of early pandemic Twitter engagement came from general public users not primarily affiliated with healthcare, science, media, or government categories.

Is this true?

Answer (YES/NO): YES